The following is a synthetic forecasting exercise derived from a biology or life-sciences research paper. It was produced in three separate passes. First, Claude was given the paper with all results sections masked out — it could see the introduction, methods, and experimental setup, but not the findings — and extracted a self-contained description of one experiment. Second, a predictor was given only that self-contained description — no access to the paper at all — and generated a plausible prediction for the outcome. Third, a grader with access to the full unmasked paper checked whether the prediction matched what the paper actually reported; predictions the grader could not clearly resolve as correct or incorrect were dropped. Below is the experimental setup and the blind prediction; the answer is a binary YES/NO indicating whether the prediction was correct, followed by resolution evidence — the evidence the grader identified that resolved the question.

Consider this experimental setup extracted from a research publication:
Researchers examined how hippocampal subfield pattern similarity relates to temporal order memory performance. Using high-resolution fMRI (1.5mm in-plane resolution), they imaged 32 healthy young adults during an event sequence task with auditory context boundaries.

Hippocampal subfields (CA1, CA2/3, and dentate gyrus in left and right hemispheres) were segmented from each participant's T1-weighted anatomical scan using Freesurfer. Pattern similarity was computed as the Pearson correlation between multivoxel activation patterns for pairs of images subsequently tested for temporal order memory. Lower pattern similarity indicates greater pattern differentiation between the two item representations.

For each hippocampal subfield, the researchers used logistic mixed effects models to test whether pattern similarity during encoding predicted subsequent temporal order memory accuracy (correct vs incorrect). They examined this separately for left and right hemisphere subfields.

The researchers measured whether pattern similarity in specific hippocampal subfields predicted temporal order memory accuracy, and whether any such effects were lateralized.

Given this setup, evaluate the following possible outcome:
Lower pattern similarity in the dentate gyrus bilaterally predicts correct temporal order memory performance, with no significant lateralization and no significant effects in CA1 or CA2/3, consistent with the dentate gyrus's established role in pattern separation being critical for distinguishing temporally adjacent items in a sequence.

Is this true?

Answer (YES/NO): NO